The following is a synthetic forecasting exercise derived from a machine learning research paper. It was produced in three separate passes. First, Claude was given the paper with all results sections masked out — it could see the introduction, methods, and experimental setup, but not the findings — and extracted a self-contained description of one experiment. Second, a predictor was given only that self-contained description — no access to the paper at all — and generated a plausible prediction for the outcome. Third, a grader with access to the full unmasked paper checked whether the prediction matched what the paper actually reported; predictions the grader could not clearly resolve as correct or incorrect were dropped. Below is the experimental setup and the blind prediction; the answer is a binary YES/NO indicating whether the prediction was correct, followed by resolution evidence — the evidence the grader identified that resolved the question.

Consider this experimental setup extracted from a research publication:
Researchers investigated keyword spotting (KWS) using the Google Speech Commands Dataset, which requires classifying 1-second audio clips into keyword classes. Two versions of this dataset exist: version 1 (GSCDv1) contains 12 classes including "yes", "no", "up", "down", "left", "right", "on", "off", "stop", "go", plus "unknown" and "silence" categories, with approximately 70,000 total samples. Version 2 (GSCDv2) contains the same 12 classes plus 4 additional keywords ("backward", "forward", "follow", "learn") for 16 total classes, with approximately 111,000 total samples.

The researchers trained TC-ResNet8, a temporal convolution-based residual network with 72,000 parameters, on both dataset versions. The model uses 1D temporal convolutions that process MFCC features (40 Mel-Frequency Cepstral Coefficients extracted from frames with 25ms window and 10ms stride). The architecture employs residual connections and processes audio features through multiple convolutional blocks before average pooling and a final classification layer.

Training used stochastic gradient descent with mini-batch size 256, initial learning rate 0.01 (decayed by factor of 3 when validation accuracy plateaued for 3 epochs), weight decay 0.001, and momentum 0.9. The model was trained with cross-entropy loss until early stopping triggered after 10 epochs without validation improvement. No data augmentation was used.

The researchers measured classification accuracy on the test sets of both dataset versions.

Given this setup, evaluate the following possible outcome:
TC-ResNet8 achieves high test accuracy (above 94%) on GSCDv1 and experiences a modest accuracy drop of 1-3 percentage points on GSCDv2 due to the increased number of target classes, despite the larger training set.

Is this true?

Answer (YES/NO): NO